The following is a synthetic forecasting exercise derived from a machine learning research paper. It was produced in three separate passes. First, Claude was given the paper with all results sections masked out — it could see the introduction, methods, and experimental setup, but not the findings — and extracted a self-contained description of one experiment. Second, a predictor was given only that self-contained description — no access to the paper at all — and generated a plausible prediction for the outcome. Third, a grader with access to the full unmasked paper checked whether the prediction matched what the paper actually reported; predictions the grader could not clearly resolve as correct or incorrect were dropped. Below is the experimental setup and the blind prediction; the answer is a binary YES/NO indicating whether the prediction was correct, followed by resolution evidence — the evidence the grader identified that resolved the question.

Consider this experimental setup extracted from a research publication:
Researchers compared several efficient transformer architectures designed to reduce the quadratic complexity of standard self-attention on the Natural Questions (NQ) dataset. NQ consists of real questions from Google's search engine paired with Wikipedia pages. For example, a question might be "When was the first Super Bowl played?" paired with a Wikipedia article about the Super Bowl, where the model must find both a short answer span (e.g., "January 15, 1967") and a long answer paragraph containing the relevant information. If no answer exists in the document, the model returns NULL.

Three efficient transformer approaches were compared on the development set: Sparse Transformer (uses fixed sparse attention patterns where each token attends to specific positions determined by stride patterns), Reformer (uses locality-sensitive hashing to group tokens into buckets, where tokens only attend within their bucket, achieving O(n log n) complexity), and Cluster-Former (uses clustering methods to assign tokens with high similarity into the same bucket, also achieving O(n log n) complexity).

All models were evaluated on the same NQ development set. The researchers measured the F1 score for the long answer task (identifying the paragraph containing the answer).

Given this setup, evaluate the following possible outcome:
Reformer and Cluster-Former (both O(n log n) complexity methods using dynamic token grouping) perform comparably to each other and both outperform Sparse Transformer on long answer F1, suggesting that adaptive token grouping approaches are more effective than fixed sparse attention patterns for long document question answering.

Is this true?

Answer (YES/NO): NO